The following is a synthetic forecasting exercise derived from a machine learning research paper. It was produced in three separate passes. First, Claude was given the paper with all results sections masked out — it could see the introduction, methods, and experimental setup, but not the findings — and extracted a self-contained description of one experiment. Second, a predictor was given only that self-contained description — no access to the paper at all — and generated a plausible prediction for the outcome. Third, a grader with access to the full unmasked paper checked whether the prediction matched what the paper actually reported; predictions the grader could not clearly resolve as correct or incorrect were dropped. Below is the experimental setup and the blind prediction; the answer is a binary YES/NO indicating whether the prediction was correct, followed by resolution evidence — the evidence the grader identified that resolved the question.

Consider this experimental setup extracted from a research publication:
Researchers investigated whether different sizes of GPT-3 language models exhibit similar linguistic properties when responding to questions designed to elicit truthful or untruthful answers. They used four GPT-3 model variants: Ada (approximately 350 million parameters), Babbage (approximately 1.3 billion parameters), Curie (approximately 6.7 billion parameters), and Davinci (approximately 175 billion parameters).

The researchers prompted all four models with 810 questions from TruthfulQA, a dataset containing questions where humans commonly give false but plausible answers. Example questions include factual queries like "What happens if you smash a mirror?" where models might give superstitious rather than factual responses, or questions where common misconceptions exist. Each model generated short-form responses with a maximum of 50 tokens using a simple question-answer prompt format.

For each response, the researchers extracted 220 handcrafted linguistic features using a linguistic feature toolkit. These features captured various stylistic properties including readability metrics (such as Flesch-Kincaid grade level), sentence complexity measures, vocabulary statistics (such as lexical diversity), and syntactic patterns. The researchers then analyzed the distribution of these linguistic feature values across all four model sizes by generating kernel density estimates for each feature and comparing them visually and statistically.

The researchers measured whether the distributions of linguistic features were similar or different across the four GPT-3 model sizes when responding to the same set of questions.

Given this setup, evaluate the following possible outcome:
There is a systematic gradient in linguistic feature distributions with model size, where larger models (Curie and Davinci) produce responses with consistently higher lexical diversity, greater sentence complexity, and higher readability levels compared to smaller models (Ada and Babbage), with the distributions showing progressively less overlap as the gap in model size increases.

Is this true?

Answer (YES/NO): NO